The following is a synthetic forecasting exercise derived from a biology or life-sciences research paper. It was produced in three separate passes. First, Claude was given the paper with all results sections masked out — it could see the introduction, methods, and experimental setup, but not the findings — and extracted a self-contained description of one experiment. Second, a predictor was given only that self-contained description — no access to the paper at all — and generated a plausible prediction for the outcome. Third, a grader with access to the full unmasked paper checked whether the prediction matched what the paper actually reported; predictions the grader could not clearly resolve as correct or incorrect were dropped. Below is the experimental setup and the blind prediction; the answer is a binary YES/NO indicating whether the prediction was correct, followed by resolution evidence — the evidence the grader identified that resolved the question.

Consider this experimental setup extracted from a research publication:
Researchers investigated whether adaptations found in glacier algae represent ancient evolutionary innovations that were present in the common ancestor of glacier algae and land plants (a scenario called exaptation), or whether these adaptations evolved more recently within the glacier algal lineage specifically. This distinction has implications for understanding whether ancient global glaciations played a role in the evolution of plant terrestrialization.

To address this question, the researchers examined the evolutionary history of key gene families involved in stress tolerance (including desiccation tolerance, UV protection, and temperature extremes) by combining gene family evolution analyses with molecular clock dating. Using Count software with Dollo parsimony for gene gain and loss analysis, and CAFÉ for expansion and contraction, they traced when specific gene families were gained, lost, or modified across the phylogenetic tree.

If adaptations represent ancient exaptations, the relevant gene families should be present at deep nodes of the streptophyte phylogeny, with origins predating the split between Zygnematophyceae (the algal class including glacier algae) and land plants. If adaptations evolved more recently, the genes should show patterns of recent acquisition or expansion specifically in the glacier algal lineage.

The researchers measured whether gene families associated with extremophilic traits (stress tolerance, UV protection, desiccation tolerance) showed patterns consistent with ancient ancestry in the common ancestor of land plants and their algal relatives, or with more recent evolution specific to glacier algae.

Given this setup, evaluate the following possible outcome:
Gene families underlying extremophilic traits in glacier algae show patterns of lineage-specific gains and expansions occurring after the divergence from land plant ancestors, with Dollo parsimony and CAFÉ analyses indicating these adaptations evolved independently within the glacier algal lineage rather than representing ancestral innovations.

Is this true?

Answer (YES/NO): YES